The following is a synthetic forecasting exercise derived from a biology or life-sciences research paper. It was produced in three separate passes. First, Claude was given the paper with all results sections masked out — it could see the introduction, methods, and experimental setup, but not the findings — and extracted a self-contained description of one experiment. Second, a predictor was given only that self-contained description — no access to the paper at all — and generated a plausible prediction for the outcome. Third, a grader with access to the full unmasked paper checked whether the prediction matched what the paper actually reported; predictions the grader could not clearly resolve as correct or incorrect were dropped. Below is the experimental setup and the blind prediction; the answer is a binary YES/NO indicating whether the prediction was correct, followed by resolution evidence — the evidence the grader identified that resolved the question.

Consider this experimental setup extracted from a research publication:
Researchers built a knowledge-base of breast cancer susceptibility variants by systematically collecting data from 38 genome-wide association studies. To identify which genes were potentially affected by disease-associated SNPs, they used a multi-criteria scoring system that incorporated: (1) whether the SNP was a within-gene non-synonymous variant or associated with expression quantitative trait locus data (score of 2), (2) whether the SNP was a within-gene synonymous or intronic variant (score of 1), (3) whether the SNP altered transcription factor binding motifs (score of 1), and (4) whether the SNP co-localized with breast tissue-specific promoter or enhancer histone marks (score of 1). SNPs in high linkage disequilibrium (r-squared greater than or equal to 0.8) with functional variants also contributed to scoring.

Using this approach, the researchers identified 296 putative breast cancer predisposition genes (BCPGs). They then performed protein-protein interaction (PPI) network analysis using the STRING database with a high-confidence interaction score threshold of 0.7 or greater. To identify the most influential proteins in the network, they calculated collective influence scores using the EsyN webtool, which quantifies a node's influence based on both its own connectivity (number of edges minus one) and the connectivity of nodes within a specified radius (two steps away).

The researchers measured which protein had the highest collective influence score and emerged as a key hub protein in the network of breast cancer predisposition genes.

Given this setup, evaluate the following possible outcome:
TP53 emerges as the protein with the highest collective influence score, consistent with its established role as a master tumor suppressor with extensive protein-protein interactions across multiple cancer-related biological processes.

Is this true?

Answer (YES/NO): NO